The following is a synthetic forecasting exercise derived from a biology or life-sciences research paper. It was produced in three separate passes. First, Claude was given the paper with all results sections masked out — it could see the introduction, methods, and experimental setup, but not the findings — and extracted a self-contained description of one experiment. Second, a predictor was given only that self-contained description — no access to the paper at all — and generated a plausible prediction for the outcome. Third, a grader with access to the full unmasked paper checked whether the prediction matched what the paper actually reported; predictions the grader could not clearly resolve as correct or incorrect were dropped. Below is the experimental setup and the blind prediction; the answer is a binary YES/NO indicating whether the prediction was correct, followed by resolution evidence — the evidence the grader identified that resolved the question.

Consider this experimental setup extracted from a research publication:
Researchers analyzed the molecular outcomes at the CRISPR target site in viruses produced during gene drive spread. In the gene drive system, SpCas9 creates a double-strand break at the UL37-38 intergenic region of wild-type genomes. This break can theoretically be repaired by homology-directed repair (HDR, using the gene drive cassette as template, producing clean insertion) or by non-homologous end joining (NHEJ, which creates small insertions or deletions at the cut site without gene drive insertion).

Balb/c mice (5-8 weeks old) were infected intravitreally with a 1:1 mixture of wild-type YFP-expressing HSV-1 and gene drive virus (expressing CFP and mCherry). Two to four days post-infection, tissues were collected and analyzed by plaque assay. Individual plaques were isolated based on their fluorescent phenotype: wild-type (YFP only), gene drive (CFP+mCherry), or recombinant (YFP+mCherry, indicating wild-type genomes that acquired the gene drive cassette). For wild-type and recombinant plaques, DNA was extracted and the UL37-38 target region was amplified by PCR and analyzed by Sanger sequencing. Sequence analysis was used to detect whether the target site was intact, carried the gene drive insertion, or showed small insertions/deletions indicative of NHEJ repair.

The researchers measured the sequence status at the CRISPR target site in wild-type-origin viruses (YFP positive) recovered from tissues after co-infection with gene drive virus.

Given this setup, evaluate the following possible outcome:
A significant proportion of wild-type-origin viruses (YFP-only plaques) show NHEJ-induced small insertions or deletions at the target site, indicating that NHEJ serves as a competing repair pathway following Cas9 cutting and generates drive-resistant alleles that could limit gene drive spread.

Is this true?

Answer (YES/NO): NO